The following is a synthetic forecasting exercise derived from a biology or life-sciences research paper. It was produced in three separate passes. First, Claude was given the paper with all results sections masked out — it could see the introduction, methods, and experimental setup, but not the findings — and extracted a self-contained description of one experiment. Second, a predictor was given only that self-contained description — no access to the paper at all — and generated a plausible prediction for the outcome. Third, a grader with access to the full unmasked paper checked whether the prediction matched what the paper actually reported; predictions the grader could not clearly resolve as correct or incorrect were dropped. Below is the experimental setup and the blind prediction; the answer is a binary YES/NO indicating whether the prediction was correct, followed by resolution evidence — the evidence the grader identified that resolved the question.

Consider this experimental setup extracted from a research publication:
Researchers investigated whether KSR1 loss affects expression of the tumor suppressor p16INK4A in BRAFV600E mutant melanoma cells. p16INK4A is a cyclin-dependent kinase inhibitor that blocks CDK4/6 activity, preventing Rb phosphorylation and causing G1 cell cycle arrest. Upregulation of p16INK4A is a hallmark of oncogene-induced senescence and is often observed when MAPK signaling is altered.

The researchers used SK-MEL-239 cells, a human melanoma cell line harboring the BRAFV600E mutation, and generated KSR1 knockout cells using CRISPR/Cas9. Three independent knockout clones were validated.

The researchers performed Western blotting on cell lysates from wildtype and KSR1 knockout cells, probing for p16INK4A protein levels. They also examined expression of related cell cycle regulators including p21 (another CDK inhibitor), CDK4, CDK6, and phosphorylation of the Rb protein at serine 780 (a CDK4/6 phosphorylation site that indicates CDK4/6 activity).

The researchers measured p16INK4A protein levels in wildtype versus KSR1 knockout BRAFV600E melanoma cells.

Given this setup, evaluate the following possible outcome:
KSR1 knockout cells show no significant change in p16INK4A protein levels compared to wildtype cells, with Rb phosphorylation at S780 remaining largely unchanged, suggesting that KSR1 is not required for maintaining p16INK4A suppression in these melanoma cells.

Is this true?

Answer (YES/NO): NO